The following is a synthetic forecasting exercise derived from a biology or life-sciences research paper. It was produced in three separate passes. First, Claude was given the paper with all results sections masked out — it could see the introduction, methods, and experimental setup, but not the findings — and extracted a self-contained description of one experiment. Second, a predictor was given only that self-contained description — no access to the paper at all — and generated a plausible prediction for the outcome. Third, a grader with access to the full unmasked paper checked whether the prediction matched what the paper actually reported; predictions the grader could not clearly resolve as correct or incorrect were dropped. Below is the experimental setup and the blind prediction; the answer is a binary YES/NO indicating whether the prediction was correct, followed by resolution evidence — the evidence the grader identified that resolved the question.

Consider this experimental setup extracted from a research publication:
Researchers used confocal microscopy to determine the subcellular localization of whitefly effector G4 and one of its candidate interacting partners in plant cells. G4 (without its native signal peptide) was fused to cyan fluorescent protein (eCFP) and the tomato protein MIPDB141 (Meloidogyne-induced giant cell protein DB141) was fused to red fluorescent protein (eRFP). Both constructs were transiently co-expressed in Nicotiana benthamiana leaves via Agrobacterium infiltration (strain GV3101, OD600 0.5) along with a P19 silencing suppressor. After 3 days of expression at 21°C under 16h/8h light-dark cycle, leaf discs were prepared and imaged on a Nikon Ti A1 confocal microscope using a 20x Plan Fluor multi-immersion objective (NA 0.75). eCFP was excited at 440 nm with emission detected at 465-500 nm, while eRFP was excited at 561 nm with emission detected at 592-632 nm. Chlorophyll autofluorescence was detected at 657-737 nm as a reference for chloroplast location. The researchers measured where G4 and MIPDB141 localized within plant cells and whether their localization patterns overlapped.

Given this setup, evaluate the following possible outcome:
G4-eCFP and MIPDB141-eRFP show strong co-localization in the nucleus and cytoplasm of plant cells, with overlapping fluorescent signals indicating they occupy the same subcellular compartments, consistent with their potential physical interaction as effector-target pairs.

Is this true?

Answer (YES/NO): NO